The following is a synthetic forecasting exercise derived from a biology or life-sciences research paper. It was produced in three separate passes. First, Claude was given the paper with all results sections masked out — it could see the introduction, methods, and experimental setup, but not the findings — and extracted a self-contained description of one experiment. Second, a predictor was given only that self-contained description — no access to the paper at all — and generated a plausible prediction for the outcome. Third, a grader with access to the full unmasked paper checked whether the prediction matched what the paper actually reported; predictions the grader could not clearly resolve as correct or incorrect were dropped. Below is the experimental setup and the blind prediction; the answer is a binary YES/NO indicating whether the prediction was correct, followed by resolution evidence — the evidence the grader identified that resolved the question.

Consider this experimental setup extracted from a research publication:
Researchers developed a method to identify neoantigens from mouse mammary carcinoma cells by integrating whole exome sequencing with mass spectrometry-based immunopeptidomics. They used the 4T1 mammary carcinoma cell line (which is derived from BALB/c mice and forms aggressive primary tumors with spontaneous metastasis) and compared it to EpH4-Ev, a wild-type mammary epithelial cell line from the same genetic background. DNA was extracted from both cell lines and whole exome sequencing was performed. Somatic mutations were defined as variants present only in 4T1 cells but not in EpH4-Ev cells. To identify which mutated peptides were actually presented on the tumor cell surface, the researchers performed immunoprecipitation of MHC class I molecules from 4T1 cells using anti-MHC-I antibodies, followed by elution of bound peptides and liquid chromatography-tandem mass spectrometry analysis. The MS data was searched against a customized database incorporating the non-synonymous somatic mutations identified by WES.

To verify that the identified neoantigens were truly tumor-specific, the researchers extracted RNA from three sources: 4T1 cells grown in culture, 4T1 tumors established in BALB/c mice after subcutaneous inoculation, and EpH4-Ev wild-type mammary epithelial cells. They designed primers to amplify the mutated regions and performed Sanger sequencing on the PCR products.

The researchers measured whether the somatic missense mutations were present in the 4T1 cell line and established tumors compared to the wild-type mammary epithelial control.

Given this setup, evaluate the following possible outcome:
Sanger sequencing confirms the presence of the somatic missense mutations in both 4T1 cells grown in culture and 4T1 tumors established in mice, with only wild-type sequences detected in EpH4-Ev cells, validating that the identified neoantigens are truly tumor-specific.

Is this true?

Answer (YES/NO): YES